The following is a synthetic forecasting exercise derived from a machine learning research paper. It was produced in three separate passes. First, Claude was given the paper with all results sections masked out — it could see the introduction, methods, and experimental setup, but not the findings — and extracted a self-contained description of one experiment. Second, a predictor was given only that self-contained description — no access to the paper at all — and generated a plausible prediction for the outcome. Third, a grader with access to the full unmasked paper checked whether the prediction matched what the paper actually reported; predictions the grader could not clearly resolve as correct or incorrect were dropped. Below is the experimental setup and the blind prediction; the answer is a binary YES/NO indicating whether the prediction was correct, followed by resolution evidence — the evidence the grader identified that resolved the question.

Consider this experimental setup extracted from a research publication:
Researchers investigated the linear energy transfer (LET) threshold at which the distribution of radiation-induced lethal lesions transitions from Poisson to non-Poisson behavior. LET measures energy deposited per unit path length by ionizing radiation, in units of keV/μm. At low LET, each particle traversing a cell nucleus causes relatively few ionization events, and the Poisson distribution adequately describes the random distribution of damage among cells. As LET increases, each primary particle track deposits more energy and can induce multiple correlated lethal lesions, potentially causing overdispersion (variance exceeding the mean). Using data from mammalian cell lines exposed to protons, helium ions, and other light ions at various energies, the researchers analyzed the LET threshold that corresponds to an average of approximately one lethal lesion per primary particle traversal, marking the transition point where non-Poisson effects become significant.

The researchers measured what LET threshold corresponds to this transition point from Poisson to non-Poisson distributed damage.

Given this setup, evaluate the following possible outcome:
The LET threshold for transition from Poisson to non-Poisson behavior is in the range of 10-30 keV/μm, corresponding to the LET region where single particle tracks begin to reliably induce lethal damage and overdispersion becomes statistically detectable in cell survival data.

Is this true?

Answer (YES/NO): NO